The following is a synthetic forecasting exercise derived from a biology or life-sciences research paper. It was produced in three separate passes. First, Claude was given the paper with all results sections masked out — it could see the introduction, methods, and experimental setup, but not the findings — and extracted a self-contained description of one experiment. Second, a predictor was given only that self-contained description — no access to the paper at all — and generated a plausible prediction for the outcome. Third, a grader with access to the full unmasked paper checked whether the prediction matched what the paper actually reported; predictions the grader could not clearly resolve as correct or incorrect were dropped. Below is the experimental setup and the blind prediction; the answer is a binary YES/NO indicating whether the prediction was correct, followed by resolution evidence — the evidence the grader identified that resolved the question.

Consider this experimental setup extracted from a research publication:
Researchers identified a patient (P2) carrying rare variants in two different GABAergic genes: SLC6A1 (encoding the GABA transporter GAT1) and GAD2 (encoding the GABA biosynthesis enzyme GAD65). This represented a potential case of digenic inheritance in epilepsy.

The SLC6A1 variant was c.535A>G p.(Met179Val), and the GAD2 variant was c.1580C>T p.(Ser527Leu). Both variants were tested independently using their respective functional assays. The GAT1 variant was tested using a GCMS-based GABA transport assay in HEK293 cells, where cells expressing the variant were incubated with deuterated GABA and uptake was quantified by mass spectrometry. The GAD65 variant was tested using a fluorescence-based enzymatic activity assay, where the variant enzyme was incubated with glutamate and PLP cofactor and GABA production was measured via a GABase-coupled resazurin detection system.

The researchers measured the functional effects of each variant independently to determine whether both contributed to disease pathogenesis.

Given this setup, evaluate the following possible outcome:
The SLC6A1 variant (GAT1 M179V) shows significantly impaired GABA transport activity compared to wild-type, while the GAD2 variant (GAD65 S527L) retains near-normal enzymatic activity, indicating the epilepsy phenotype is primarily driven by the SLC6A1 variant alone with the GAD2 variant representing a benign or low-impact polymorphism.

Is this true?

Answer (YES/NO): NO